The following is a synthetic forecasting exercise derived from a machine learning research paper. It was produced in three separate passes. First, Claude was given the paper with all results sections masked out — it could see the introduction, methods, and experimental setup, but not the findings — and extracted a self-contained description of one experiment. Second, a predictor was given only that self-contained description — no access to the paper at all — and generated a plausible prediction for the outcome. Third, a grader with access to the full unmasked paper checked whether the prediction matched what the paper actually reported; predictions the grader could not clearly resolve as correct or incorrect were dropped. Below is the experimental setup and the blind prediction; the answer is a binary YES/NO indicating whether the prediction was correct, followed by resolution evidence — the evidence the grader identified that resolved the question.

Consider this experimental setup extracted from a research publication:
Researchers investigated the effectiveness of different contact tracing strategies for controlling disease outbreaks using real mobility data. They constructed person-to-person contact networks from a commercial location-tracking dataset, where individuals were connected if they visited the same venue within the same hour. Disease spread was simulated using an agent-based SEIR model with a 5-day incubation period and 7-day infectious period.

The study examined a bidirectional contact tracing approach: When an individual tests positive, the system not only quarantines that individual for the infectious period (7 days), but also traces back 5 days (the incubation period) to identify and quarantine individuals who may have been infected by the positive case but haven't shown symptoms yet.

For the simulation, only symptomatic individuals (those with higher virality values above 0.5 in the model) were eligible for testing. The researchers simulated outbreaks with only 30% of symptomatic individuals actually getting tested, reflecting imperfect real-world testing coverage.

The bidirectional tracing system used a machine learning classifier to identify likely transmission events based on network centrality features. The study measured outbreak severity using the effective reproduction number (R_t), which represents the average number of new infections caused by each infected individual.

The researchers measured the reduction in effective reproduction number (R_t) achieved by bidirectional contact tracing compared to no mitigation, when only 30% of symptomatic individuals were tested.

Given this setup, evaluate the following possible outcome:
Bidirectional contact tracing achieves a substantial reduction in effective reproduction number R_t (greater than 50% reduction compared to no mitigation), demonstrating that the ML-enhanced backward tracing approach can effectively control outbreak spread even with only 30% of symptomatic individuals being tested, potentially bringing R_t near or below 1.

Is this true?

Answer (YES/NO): YES